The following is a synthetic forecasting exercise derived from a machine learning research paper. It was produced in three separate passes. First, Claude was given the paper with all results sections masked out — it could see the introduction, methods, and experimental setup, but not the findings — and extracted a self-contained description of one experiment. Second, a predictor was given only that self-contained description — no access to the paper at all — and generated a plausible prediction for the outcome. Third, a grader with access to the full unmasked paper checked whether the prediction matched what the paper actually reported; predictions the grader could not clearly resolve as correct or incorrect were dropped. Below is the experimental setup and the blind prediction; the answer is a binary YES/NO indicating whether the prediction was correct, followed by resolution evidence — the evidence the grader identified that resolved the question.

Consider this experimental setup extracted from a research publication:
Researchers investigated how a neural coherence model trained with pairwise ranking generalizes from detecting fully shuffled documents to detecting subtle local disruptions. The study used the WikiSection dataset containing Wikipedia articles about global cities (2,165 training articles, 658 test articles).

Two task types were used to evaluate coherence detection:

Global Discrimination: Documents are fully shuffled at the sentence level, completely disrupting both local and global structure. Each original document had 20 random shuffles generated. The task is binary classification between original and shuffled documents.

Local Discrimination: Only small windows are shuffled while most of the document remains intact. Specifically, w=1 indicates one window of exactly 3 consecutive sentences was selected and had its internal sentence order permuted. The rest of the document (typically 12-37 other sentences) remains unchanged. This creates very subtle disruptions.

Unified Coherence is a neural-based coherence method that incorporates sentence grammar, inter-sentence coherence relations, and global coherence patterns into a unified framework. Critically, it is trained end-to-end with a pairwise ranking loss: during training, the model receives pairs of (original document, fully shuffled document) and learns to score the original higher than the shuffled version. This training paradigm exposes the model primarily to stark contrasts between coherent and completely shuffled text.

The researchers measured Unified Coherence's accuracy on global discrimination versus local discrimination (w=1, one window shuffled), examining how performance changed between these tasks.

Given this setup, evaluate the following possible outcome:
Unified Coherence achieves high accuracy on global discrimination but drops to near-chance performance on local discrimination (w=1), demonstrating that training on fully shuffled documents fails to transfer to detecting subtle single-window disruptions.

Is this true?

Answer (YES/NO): NO